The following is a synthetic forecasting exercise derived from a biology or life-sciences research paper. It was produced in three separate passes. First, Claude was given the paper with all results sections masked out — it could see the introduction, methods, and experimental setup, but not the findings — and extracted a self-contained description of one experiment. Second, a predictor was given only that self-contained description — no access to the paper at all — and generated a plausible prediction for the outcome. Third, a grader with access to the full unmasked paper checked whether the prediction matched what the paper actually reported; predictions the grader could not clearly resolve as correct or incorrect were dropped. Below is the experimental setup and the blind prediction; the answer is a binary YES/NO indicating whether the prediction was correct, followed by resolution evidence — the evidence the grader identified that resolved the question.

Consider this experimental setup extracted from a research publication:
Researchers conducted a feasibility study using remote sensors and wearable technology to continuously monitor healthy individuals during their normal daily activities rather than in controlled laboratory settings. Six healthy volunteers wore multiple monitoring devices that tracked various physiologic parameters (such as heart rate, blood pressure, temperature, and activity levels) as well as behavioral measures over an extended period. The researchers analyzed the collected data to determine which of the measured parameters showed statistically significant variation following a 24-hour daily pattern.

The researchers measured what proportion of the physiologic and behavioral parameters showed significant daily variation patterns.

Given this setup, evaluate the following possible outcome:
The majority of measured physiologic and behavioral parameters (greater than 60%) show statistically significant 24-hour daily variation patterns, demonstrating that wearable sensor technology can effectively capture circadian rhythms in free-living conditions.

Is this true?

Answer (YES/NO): YES